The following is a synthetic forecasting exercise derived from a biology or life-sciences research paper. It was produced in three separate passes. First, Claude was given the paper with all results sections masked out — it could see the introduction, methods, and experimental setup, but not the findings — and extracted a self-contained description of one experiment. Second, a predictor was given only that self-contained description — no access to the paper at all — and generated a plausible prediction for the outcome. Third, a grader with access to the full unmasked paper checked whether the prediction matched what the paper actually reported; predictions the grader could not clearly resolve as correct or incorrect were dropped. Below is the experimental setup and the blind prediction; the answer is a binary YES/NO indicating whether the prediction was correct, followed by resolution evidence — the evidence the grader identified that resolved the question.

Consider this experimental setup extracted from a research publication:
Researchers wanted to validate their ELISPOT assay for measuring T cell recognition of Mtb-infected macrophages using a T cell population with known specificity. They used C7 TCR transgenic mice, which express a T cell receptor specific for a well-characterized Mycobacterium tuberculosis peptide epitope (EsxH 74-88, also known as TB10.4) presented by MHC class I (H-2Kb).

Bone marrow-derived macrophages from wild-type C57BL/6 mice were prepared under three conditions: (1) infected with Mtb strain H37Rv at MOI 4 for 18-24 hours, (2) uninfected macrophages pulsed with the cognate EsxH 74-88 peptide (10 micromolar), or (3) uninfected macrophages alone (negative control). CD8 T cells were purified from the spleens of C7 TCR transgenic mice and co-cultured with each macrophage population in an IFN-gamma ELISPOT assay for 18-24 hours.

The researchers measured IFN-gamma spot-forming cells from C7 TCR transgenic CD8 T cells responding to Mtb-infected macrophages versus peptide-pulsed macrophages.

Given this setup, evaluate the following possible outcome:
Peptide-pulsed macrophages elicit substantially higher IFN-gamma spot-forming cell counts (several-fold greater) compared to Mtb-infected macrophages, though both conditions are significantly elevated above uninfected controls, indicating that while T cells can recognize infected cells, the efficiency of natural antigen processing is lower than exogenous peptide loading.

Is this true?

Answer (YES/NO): NO